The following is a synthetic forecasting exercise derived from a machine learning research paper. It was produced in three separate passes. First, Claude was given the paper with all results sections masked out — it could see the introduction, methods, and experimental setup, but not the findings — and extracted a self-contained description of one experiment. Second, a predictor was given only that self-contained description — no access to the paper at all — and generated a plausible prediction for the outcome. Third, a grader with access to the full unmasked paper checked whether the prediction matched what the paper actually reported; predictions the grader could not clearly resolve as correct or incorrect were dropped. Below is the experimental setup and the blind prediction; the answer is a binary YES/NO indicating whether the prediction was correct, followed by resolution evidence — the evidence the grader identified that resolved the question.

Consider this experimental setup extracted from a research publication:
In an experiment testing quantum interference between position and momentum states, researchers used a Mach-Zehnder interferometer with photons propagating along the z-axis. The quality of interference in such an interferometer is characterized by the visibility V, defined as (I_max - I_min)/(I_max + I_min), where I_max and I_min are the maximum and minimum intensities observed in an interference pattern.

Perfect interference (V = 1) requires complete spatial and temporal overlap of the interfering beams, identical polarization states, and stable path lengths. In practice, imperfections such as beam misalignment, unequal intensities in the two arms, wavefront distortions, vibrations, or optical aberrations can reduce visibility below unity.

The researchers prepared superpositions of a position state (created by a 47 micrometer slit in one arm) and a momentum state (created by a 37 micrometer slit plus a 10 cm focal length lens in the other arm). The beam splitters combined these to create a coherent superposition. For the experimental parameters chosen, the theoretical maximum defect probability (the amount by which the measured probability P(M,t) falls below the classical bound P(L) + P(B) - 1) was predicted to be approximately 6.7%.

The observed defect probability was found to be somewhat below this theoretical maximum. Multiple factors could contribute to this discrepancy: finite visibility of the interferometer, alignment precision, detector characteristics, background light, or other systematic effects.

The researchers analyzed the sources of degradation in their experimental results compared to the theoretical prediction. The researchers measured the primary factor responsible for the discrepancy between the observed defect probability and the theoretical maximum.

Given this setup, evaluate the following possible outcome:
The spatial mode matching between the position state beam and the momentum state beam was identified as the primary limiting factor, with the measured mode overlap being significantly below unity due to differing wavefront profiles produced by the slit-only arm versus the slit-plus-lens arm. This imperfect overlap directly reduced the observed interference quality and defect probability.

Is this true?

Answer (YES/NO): NO